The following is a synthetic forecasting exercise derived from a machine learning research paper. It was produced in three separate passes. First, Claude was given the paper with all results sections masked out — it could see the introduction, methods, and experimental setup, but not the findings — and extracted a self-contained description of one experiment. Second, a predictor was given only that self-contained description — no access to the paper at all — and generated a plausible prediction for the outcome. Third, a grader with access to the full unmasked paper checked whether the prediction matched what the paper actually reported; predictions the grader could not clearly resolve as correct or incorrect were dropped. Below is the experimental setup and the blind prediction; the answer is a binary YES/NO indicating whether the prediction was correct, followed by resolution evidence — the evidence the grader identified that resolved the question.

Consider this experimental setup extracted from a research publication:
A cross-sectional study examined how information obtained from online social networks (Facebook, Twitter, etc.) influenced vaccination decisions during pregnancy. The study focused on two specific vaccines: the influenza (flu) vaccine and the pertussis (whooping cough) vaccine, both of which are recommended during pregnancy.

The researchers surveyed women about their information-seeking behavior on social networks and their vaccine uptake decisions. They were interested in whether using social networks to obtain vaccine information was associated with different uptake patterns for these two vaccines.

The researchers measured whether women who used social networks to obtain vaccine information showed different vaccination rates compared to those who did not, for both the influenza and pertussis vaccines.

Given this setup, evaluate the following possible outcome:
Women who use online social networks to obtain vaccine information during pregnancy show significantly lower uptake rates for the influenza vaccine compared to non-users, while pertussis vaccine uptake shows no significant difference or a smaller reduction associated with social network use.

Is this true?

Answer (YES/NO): NO